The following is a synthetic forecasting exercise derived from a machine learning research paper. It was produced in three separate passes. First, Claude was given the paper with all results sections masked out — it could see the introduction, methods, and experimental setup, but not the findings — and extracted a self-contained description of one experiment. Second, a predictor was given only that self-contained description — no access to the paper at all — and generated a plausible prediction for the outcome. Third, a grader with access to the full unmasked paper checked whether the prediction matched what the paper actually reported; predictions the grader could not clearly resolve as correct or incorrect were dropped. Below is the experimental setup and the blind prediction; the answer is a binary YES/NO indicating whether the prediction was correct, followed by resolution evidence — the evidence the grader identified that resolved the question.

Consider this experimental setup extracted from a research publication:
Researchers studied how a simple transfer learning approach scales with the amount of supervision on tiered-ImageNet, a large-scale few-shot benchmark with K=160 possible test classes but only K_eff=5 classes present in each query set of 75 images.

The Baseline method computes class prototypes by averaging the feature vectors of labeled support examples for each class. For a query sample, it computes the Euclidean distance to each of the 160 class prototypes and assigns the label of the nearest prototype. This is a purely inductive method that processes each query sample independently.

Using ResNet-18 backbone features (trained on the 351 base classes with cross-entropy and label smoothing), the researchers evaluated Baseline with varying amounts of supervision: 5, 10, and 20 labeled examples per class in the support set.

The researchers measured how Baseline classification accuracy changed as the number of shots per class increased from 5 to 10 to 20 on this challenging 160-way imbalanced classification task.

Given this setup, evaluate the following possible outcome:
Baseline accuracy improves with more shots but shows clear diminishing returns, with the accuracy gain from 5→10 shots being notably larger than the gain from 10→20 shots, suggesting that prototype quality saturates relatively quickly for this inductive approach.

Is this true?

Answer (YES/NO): YES